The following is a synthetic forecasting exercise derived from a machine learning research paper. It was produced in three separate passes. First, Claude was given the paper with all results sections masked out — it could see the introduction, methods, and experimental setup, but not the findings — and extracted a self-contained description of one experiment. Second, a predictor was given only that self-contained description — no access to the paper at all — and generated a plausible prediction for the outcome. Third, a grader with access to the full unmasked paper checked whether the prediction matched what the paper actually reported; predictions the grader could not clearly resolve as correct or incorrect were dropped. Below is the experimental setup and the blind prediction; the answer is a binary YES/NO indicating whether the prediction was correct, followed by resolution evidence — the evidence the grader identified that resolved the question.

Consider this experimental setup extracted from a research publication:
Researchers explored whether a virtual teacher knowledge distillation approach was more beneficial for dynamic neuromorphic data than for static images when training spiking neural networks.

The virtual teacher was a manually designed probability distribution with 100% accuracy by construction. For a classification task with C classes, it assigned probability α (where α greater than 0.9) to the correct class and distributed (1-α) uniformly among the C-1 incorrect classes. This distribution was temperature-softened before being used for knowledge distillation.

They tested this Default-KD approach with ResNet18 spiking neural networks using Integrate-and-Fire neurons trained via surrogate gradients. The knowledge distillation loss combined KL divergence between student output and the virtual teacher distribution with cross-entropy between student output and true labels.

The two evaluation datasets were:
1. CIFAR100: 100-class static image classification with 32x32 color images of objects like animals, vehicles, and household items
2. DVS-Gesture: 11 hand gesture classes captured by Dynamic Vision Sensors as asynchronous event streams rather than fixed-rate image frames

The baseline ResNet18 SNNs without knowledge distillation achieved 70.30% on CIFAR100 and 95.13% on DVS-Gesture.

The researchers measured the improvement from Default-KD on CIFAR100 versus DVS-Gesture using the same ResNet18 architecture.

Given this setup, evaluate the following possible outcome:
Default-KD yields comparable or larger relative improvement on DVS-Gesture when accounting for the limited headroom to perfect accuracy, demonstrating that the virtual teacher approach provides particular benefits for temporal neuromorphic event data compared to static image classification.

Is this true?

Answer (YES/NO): YES